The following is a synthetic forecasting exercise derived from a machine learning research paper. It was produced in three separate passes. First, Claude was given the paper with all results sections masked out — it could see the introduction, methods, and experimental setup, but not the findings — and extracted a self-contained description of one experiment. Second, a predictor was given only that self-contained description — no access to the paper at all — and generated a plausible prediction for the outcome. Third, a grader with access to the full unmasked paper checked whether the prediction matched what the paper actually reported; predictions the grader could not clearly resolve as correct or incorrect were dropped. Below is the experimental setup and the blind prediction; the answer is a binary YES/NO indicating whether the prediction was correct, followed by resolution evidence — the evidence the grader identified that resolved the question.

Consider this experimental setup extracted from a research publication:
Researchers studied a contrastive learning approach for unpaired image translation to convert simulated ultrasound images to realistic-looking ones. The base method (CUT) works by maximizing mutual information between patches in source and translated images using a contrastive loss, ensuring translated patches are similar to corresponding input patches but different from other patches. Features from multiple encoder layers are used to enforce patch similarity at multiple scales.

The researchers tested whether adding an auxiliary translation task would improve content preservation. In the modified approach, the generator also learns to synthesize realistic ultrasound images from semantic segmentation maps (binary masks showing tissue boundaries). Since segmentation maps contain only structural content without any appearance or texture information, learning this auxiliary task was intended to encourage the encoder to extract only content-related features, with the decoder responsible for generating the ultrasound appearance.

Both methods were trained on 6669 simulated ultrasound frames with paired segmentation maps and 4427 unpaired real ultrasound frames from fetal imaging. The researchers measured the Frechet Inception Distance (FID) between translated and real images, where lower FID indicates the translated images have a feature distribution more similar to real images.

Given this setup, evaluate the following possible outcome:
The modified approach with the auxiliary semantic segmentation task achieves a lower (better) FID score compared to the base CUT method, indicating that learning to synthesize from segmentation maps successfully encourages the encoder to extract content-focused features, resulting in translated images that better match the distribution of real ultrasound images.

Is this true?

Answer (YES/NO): NO